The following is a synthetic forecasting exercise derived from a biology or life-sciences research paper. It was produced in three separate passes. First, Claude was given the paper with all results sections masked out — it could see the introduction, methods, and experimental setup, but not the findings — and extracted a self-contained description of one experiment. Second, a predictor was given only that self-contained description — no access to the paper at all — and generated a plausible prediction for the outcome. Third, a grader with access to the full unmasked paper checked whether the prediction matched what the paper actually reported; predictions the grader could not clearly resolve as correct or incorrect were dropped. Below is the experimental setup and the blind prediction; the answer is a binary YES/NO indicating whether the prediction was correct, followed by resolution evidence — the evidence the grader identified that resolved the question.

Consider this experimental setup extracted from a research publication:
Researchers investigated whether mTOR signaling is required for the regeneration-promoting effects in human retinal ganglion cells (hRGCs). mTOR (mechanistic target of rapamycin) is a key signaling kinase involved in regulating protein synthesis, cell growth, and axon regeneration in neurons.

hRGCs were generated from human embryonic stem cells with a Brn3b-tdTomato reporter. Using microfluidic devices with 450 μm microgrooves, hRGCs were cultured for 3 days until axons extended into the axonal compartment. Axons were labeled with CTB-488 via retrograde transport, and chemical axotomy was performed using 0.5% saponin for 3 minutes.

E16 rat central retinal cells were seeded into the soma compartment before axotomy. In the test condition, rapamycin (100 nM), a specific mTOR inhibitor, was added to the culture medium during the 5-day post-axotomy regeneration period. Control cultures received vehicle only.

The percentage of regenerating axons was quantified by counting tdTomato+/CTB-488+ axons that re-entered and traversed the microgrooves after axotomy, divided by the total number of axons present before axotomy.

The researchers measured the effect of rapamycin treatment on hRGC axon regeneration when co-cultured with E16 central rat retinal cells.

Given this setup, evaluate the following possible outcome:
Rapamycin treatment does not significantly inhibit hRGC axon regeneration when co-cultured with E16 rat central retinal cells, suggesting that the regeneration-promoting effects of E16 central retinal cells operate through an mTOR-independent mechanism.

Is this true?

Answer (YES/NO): NO